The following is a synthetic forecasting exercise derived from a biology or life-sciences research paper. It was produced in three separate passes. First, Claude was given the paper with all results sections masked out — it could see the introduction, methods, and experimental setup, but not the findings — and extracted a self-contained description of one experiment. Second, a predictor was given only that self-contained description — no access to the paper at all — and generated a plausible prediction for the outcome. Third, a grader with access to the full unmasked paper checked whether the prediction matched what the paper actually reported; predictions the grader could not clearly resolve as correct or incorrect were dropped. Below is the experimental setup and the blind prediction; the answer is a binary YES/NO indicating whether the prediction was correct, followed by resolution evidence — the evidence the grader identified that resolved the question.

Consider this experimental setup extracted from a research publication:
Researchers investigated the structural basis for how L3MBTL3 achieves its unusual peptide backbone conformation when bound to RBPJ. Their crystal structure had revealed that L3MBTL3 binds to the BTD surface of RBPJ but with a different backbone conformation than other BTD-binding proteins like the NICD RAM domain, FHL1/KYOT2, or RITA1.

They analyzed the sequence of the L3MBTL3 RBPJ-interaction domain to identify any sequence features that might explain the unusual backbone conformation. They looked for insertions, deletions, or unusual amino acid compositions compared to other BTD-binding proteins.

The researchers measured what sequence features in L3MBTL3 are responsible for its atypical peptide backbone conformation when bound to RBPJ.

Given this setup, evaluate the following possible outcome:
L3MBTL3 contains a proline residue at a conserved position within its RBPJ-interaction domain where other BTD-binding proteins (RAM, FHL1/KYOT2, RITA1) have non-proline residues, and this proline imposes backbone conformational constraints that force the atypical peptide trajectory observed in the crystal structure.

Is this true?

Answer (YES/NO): NO